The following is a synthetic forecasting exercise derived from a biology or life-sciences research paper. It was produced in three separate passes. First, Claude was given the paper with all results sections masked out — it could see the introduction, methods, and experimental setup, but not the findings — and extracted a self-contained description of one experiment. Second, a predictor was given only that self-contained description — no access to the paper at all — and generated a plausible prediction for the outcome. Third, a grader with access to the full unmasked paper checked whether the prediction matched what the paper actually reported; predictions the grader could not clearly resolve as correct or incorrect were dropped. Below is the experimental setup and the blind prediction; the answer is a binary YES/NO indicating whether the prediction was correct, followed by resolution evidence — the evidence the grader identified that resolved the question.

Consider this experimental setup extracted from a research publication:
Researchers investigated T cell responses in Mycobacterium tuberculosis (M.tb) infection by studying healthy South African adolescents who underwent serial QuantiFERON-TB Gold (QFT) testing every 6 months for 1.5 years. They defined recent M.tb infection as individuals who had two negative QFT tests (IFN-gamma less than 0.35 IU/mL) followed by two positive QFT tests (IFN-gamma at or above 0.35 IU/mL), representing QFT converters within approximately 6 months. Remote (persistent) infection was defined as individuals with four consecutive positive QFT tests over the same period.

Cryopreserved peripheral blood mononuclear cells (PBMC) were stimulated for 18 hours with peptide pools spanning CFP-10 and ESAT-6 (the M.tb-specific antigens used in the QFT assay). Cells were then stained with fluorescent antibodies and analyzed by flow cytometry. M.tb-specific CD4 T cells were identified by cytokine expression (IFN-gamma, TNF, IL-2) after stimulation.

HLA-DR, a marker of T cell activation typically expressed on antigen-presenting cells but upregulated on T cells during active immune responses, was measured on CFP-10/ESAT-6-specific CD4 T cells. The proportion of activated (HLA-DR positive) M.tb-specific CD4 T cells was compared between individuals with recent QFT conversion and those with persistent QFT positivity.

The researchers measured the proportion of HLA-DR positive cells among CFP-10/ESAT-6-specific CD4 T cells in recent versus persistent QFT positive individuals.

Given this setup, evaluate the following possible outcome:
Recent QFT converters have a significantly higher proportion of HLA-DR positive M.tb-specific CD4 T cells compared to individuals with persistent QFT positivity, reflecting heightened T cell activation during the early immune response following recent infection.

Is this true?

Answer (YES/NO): YES